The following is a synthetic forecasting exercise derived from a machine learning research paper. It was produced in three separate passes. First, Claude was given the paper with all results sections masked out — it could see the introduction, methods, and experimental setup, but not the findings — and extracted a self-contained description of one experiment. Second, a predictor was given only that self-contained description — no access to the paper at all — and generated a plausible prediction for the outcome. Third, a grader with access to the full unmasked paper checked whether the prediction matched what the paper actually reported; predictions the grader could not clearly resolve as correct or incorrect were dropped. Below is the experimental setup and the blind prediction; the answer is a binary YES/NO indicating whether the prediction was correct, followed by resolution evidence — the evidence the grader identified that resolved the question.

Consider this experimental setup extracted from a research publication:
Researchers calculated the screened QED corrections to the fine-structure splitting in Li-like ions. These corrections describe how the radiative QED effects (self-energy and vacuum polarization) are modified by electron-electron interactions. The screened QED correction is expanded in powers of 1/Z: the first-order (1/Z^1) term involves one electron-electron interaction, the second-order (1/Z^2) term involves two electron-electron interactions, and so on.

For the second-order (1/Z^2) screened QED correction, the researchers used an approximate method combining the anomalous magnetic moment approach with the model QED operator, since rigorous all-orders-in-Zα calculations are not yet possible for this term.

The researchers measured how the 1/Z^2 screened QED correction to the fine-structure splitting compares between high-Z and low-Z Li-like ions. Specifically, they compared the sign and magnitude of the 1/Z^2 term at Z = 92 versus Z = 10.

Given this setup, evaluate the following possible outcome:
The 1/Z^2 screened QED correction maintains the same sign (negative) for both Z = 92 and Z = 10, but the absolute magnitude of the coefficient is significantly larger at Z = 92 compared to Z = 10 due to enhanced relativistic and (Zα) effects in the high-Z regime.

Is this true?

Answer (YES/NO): NO